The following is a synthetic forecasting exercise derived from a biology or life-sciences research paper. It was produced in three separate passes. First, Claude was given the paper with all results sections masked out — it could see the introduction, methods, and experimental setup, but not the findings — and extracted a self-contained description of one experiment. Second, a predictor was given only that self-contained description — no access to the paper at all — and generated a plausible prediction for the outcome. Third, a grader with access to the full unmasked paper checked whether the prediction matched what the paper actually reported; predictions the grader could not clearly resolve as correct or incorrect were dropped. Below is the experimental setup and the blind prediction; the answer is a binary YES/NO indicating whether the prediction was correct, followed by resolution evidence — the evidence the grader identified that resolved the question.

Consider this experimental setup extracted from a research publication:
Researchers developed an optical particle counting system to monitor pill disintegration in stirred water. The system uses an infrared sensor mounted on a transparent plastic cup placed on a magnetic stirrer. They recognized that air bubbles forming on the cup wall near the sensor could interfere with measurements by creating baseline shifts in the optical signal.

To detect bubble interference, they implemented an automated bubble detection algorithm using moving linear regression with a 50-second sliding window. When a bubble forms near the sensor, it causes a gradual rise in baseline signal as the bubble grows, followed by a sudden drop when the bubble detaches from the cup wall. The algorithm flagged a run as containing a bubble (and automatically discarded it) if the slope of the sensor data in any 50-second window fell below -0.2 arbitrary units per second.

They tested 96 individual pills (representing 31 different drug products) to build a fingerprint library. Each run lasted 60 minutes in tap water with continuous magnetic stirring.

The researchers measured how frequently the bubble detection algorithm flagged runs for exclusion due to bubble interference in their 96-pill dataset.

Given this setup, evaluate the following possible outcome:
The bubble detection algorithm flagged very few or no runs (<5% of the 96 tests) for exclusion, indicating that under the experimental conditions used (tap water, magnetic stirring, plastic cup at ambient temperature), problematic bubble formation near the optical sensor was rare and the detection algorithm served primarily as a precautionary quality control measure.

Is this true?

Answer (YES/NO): YES